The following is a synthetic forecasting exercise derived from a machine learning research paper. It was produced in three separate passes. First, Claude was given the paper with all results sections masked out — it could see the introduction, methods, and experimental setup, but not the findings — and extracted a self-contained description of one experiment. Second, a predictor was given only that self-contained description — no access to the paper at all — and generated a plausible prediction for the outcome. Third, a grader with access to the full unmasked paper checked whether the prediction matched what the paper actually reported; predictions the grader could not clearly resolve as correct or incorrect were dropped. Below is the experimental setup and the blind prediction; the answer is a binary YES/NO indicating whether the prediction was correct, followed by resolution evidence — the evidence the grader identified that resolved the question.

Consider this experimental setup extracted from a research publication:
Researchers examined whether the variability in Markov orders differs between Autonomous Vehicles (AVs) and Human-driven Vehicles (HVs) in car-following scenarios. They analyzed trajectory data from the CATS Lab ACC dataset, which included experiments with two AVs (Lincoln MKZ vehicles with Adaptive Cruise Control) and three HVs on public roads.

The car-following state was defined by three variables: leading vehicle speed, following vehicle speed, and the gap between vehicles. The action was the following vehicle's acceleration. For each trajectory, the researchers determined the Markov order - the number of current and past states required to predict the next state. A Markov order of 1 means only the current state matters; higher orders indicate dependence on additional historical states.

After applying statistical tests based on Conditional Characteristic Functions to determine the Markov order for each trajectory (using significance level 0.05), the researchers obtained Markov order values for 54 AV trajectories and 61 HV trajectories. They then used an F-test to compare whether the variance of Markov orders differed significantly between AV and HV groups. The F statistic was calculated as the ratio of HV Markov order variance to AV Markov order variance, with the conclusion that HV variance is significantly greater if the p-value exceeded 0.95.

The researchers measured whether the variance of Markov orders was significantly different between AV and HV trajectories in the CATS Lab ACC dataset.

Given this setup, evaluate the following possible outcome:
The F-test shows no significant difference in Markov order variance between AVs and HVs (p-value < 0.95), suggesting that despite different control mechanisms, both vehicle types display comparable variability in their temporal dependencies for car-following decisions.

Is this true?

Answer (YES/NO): NO